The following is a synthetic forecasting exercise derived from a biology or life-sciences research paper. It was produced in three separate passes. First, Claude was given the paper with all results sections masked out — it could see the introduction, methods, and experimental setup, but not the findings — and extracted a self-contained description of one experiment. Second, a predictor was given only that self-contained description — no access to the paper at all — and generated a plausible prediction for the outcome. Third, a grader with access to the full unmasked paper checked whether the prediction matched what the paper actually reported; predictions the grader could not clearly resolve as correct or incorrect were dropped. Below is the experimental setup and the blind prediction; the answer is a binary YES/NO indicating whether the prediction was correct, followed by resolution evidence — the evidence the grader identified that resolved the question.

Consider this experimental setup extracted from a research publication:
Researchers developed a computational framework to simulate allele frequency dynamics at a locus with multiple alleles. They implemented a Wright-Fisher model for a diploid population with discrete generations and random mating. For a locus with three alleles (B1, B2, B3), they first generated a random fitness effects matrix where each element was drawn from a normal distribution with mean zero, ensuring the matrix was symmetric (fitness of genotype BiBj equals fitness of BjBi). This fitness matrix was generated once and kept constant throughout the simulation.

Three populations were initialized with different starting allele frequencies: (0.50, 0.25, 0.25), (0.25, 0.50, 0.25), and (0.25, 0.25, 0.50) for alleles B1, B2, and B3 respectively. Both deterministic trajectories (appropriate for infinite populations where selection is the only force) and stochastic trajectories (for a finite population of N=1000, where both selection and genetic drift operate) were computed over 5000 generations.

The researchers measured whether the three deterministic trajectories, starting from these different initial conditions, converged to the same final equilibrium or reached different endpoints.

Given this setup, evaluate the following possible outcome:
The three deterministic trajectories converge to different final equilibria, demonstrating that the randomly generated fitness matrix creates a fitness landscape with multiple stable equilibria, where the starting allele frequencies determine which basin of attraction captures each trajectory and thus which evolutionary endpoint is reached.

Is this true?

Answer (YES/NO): YES